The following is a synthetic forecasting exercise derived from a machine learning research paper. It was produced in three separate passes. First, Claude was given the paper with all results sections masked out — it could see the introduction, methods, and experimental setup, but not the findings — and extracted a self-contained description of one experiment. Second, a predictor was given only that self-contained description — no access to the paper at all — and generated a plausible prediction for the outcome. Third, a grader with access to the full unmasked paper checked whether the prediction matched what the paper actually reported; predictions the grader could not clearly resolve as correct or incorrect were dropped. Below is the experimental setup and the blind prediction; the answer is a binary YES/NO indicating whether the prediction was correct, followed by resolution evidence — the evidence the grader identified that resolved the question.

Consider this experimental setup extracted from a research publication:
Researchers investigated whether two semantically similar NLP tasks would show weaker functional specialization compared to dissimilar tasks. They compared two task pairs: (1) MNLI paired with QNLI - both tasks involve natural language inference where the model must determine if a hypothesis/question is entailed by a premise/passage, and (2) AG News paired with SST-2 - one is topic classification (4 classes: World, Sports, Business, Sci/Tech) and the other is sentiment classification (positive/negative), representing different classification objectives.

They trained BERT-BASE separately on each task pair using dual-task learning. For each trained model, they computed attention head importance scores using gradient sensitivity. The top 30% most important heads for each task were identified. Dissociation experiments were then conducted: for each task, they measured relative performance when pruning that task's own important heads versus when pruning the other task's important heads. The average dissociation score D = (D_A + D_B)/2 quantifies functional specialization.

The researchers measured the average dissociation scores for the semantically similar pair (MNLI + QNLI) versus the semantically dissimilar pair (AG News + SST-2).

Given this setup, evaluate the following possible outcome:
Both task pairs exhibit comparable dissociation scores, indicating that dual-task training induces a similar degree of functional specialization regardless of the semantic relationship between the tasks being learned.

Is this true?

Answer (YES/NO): NO